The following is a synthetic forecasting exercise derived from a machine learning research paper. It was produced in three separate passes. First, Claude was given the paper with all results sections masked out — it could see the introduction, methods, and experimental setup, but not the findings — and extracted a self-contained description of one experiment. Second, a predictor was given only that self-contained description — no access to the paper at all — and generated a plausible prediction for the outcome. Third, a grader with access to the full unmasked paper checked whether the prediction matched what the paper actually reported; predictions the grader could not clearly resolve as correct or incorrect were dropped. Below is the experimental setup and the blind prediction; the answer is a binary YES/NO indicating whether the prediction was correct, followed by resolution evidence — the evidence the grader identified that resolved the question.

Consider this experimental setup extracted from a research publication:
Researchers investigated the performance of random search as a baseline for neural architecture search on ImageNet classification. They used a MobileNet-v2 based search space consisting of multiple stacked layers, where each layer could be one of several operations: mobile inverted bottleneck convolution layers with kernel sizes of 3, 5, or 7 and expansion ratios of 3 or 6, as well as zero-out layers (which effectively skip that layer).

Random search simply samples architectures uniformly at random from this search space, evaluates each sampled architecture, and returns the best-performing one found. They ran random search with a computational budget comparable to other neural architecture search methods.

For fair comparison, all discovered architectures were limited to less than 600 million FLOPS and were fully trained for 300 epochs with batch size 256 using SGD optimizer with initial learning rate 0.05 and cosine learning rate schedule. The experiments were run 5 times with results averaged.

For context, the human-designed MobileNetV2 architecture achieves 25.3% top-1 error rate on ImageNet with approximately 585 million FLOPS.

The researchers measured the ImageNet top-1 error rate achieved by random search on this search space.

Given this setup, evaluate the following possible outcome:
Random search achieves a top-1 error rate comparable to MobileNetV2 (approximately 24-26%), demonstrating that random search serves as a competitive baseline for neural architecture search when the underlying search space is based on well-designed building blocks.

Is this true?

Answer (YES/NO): YES